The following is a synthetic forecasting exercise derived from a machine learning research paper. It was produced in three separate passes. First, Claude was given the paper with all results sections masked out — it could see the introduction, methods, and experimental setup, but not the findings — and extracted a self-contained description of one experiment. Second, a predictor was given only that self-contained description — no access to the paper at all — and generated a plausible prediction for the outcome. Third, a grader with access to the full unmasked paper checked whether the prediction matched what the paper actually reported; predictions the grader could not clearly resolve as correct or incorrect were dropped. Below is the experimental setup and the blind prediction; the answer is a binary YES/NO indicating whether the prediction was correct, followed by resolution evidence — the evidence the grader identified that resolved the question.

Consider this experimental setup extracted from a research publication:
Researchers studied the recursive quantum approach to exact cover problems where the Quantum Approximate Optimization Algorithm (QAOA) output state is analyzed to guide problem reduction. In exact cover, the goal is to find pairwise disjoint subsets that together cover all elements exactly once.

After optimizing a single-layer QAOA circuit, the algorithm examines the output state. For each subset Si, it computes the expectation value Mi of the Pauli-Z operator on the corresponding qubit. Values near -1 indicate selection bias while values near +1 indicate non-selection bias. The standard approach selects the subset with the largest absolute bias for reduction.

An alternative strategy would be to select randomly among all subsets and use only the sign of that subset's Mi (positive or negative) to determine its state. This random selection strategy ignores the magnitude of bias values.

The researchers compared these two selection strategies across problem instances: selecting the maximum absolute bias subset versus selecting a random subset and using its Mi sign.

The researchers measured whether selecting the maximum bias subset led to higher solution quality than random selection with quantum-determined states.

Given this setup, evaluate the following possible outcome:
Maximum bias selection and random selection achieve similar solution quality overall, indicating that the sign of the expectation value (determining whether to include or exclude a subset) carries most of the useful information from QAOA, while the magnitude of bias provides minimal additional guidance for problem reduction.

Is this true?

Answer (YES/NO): NO